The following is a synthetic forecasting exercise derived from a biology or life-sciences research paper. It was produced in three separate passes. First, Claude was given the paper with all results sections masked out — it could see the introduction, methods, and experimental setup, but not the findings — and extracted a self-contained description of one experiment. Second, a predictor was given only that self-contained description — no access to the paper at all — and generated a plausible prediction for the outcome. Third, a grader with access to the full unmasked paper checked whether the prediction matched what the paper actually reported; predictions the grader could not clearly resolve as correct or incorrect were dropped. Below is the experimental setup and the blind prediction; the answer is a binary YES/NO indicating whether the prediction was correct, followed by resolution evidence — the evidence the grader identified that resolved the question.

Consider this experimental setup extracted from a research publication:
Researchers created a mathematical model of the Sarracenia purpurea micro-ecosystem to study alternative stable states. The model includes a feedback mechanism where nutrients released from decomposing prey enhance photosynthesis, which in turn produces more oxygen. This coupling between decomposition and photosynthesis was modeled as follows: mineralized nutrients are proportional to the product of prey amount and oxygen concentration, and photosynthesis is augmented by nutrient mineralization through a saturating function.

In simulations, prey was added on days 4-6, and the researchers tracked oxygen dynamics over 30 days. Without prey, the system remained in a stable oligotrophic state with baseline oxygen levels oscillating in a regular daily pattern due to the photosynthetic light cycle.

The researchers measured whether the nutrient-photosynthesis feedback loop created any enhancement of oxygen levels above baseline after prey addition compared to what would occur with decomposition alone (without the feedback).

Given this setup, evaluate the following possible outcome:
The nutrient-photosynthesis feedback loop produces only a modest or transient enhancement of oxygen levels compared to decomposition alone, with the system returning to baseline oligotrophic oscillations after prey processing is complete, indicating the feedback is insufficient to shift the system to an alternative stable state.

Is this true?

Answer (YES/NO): NO